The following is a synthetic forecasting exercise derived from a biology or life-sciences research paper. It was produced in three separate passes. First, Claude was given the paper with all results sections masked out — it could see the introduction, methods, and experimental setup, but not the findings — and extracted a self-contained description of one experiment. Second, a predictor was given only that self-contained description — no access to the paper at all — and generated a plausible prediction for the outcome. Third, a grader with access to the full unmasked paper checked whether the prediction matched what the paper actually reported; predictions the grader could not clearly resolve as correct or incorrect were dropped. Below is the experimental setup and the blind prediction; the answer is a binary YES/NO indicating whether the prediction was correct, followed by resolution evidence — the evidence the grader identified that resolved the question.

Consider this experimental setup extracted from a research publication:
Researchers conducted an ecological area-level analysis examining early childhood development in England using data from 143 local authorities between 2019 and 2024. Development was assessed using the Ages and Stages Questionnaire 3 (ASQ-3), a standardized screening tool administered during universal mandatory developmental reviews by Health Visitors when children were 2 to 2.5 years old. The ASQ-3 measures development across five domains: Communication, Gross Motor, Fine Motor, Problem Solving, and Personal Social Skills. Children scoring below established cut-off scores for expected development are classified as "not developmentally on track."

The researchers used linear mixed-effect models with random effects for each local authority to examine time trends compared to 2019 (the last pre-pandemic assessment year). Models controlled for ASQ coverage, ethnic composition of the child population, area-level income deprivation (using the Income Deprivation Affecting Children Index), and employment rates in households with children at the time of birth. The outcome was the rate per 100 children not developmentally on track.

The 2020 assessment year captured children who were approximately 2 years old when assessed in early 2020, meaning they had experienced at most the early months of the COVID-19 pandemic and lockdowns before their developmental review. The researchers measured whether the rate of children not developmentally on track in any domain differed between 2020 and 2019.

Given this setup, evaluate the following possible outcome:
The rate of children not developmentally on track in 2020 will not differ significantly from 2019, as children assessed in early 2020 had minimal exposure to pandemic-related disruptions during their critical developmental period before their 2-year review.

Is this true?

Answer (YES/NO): YES